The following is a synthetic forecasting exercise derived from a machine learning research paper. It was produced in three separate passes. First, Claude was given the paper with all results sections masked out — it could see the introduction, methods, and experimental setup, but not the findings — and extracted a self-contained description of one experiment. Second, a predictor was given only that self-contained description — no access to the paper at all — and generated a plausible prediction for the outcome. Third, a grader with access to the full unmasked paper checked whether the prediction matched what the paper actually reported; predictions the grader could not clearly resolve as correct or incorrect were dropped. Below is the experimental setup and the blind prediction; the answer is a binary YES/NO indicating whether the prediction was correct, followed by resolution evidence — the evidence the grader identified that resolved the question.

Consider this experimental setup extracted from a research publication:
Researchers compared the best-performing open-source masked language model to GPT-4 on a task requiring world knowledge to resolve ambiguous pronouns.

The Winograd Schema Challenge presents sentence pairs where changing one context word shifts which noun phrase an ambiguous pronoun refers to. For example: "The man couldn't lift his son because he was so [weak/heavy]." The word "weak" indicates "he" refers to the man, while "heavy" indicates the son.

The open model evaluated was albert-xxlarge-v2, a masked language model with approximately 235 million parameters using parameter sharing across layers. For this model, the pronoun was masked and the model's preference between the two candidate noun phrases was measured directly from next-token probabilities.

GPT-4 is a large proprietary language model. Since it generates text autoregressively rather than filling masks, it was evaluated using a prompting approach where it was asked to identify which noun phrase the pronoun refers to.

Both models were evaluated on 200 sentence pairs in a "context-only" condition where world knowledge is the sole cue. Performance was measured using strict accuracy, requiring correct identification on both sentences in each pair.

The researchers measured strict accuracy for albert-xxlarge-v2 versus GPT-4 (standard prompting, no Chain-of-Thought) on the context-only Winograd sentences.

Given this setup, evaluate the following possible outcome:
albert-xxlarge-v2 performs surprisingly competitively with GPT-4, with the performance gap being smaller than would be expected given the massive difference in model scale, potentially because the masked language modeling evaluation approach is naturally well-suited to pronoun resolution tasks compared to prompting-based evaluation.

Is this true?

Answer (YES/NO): NO